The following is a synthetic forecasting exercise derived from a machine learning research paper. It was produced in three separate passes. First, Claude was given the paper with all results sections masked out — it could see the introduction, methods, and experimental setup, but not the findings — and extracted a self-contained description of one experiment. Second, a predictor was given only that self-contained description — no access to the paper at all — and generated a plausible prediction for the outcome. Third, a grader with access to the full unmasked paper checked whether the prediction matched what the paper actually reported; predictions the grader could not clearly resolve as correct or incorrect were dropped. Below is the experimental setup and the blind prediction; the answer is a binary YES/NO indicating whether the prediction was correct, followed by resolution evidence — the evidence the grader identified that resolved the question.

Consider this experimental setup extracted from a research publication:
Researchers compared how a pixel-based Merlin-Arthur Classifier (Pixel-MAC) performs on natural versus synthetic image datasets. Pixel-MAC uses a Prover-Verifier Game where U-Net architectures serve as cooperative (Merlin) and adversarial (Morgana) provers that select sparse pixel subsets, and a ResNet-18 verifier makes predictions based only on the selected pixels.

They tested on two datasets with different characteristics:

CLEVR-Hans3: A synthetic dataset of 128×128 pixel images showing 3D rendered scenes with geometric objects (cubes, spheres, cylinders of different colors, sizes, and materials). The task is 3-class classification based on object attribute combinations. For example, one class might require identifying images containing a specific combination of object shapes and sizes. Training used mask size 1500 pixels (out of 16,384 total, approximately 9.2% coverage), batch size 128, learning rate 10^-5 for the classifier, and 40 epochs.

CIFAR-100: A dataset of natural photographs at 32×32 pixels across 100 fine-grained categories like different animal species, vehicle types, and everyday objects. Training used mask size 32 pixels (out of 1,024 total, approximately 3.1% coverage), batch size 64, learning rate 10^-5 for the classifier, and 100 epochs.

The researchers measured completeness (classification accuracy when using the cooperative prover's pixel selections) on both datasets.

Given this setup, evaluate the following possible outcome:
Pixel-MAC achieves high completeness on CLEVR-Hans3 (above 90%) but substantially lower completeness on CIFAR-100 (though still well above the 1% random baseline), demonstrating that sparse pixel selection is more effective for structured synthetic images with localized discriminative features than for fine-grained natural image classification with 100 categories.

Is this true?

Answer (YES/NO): YES